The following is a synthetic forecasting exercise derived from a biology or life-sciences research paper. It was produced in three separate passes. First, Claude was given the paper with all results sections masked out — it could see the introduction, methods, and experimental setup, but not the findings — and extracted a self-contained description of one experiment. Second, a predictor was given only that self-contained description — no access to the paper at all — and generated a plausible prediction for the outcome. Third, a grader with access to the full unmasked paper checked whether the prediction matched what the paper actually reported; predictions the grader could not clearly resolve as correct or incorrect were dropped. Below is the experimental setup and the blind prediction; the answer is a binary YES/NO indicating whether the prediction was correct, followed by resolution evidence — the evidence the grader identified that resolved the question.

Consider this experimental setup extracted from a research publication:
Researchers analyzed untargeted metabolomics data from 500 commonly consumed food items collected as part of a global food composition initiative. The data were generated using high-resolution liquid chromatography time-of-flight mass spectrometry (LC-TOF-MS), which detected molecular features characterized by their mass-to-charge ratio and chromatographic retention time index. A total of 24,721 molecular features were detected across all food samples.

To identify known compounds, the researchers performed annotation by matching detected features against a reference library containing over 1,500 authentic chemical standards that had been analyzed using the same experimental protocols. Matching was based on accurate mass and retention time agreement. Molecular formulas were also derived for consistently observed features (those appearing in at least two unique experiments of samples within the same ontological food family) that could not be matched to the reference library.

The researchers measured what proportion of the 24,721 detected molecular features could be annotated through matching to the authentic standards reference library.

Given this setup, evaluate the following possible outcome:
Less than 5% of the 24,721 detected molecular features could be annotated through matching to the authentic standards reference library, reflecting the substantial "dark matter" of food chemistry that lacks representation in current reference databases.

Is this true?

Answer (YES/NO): YES